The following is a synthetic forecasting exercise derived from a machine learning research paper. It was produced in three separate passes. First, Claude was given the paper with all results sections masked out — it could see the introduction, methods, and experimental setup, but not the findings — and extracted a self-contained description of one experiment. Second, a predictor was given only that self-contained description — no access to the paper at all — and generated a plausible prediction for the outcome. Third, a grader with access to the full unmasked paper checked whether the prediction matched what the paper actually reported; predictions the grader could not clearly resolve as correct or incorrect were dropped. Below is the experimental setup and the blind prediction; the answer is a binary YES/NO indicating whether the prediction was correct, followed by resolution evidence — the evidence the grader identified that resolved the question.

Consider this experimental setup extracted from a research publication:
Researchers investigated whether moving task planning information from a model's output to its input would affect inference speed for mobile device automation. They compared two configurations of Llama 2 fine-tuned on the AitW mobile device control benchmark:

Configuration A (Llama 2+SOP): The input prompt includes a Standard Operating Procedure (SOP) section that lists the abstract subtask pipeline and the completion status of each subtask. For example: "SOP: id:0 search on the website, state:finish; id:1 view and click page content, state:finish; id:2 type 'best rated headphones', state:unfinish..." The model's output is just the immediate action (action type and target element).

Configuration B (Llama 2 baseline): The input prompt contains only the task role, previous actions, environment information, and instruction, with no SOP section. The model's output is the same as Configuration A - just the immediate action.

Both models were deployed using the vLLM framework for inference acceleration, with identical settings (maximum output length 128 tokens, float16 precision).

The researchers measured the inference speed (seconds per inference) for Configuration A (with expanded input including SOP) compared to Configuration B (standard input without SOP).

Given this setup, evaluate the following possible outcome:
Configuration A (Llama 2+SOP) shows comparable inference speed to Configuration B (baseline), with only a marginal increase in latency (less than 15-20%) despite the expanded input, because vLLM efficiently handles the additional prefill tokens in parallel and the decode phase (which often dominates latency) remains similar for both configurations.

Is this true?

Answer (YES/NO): NO